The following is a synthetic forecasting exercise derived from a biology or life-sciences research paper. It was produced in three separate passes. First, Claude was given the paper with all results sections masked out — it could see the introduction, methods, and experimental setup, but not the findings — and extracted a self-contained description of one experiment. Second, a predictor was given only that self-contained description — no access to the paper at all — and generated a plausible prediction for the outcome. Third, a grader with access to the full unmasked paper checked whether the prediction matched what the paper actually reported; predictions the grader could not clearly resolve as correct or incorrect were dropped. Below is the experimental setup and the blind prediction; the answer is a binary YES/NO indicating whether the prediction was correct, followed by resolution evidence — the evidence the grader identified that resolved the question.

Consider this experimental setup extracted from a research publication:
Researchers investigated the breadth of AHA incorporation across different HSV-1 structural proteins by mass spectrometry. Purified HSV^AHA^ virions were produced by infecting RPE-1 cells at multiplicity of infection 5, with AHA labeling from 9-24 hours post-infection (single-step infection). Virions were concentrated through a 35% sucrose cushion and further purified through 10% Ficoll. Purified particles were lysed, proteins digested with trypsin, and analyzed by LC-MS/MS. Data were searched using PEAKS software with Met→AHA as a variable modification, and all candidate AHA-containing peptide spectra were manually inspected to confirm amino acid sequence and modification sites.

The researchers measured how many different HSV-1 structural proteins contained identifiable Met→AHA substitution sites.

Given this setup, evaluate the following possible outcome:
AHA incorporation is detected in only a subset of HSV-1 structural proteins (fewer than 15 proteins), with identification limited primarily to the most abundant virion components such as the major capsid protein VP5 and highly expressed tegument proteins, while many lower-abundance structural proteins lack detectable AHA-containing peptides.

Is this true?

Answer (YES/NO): NO